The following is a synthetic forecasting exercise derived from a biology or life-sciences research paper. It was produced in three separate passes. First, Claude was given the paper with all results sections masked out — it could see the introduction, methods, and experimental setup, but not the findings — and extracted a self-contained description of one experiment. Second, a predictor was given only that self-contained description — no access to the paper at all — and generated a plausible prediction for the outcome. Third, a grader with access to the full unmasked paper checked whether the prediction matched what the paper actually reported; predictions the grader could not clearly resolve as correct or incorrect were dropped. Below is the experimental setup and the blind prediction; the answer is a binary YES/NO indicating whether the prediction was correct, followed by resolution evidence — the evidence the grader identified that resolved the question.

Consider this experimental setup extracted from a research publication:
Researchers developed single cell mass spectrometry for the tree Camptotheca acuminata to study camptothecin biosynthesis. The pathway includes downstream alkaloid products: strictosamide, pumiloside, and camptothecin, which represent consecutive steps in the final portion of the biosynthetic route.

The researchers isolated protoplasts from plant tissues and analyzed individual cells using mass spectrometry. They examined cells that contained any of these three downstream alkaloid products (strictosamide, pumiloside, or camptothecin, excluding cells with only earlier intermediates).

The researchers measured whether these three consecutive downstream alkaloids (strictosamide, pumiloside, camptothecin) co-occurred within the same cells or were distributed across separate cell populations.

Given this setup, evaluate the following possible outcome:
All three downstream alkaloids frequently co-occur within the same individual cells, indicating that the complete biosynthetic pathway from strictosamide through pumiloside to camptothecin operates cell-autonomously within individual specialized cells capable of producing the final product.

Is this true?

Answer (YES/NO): YES